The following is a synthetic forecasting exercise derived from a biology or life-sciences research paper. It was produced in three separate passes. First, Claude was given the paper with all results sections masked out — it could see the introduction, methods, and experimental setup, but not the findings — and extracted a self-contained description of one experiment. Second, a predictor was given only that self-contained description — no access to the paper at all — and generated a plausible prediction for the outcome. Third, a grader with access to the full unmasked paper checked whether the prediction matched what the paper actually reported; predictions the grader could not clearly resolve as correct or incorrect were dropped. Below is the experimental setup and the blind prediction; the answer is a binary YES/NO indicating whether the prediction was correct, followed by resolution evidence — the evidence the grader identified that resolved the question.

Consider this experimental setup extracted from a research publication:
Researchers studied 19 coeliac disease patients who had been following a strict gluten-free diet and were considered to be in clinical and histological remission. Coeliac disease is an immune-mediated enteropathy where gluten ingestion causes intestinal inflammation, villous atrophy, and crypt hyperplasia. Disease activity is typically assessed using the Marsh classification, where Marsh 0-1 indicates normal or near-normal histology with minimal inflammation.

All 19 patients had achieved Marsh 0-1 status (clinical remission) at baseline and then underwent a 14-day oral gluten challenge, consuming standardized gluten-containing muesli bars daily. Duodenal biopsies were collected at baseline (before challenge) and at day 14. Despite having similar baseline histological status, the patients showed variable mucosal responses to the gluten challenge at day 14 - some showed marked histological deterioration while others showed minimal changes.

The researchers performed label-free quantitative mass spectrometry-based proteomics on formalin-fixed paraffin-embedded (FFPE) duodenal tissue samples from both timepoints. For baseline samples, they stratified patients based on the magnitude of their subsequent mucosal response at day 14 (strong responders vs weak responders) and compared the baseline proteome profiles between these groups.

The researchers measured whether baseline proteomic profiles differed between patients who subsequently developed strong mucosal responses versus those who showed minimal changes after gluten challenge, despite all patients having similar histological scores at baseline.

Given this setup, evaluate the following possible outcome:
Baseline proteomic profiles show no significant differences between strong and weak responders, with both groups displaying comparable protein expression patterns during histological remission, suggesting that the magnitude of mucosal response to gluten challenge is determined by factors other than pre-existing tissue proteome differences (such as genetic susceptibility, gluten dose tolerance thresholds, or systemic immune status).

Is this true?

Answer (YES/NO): NO